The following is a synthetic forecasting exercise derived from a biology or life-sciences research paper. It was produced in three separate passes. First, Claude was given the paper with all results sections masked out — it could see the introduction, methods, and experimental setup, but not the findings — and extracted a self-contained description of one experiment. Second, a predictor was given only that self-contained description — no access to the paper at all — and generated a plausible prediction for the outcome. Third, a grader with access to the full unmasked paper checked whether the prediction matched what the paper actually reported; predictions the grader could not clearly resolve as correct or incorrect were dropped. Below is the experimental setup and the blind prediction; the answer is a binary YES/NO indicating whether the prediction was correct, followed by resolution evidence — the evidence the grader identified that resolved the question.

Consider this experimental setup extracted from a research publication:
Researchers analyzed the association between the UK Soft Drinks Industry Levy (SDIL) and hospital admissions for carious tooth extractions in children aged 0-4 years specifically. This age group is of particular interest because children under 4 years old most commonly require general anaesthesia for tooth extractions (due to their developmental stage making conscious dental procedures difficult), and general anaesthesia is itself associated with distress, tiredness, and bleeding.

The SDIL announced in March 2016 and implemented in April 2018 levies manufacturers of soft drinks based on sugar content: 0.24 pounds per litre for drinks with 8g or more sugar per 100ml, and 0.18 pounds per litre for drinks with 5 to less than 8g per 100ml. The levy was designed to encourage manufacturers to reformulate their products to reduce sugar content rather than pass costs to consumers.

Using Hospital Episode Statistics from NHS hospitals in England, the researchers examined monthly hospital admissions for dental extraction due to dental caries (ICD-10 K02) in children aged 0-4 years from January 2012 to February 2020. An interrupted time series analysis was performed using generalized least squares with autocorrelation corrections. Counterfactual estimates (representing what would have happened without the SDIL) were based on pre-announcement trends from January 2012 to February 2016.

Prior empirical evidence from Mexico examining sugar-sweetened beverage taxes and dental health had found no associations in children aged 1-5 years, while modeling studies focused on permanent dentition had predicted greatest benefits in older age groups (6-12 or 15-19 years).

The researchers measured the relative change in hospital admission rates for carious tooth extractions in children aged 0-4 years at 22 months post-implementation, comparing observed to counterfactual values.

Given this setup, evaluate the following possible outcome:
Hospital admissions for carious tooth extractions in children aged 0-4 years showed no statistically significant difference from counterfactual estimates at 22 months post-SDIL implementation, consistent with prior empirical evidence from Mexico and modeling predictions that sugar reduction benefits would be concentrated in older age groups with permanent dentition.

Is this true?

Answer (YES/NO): NO